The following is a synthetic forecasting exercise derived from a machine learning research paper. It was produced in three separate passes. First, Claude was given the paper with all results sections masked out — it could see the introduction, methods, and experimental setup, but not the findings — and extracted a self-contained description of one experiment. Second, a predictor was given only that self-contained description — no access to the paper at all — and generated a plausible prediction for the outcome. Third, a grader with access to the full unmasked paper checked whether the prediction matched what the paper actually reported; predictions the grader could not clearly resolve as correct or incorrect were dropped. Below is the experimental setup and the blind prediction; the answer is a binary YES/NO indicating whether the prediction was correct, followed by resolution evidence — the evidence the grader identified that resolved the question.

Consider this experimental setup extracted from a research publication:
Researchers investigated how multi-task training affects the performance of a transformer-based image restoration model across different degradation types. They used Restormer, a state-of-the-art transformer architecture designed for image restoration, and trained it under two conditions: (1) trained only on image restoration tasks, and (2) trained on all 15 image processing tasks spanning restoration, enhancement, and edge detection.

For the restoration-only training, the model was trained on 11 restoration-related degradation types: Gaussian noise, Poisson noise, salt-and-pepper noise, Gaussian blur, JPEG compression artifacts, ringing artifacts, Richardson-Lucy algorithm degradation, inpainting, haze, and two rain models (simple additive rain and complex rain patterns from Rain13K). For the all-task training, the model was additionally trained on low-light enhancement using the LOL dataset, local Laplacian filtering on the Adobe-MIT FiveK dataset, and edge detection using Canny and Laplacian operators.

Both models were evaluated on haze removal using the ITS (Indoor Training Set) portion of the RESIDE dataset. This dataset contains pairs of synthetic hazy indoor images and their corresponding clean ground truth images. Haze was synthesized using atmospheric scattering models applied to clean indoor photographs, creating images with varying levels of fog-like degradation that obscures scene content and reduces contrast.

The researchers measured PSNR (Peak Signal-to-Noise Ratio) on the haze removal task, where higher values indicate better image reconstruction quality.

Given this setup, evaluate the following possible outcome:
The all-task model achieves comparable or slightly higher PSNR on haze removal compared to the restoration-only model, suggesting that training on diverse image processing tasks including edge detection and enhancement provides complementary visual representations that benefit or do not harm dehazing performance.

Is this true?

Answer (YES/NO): NO